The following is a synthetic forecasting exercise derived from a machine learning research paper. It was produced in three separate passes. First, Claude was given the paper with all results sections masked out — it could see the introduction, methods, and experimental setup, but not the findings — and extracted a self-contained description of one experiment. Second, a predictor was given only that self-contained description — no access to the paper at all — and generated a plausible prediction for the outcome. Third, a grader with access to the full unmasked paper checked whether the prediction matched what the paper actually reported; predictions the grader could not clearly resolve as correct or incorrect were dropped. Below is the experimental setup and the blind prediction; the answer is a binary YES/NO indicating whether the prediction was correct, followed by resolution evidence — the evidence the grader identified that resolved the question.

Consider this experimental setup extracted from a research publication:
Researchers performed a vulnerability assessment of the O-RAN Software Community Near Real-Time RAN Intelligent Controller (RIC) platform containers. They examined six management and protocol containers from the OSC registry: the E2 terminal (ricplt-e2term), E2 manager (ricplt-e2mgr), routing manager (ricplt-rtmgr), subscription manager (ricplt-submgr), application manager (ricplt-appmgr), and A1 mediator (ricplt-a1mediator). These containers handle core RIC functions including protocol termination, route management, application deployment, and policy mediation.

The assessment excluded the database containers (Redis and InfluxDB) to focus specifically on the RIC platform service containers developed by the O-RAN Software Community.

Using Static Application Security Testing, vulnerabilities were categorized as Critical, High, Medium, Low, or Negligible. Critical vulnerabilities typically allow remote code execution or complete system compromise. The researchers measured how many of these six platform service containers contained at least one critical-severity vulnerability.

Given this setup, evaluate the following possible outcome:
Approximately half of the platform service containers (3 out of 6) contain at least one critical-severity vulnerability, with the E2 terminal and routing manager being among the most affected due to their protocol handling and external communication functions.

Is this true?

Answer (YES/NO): NO